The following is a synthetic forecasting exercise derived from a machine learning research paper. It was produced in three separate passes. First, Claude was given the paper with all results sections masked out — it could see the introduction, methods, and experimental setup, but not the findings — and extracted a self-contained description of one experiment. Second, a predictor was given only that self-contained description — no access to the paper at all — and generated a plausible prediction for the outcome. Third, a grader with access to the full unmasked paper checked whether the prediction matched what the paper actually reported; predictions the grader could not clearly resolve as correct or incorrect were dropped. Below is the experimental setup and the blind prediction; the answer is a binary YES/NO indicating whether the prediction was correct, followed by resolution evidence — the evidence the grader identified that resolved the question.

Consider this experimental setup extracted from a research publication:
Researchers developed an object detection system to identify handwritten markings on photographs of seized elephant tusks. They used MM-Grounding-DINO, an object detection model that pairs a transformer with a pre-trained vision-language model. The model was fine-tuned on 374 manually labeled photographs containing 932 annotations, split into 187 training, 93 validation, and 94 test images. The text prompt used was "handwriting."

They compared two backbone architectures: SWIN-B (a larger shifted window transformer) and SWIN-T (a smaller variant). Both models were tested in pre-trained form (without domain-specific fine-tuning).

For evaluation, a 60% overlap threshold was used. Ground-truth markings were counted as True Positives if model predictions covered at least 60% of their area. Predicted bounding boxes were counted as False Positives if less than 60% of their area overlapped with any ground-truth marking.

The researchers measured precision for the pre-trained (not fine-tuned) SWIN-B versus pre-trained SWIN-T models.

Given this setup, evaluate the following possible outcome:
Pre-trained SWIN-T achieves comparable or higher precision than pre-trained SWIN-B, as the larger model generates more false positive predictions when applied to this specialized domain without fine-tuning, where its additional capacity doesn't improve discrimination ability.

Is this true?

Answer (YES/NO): YES